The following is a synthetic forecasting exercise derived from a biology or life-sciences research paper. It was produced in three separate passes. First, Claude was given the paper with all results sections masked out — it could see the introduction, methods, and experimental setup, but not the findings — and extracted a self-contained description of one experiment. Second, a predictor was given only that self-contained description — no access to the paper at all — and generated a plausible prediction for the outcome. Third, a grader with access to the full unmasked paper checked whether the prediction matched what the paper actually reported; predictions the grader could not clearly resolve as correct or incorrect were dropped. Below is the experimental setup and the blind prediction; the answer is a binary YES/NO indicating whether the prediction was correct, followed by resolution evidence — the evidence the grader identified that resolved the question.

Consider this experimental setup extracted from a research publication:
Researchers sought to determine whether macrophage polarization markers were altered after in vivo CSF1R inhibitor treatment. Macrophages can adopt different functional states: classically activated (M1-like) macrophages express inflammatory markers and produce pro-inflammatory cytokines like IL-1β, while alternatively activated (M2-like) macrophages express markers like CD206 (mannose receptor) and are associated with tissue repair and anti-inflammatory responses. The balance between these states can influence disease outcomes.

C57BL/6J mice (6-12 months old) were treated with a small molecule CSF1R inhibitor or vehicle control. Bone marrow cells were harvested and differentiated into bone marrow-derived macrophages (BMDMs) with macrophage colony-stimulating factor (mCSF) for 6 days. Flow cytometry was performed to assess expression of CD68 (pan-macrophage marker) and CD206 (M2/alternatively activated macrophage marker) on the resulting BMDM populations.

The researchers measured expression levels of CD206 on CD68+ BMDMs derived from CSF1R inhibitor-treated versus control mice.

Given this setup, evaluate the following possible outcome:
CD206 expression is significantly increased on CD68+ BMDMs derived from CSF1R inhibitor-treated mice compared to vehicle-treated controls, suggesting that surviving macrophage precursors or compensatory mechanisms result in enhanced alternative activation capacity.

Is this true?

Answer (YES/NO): NO